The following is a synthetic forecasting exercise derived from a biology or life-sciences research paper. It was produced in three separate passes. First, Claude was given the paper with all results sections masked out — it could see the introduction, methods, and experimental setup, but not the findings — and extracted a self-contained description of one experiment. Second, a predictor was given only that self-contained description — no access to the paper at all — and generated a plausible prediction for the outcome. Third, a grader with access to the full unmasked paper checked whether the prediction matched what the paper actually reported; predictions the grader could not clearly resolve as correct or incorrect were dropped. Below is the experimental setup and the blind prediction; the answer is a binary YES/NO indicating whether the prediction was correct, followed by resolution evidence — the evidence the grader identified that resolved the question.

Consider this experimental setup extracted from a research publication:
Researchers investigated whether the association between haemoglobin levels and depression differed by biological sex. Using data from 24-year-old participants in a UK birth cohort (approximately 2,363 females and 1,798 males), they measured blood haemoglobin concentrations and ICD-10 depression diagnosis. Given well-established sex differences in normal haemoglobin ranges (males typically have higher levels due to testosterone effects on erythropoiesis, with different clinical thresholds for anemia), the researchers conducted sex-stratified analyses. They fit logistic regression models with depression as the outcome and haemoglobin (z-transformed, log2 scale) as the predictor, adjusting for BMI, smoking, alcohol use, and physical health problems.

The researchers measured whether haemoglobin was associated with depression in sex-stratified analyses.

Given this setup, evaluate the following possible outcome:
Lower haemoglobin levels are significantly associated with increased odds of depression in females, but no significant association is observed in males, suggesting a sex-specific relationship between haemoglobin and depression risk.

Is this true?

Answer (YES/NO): NO